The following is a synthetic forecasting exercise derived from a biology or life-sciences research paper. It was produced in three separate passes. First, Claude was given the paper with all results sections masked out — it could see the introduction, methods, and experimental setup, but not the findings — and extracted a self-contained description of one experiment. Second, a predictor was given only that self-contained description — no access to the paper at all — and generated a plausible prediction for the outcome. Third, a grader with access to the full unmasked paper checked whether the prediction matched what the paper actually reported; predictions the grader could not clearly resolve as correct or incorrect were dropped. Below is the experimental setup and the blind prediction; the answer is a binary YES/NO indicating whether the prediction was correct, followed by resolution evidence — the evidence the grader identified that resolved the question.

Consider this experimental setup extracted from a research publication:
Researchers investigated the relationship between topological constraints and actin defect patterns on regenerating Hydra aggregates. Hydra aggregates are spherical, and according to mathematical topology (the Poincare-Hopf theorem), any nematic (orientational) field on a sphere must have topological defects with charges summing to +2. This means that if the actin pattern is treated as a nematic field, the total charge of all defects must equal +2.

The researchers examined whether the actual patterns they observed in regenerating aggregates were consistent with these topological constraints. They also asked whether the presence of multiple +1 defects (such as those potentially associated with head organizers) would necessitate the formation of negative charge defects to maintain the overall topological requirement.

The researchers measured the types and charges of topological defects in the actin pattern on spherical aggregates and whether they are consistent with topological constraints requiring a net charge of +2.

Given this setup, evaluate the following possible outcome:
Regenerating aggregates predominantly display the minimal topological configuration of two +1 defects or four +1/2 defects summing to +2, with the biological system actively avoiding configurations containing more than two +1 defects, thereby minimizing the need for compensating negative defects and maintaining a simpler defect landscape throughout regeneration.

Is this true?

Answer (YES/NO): NO